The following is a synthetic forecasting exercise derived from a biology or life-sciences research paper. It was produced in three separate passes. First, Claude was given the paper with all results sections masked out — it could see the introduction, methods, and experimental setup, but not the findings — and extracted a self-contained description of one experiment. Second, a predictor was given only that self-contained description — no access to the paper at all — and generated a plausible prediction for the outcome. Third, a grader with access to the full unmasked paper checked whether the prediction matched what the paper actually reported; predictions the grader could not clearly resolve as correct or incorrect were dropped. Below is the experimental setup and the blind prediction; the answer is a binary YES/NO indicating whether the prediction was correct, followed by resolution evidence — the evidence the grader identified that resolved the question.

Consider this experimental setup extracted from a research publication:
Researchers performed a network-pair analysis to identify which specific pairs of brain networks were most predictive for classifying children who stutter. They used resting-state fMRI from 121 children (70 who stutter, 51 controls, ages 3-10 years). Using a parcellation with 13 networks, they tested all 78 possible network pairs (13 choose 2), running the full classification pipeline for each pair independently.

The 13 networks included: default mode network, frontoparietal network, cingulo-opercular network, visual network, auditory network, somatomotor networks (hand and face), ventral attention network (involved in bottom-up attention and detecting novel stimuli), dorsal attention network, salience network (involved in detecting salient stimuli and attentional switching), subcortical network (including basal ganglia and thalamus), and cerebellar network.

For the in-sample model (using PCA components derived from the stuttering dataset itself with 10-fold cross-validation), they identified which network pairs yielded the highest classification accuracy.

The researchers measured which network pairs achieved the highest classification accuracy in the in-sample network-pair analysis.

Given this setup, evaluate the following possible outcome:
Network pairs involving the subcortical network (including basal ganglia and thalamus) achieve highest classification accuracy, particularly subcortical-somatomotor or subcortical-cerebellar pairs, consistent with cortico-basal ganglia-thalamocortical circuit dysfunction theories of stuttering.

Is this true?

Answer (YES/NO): NO